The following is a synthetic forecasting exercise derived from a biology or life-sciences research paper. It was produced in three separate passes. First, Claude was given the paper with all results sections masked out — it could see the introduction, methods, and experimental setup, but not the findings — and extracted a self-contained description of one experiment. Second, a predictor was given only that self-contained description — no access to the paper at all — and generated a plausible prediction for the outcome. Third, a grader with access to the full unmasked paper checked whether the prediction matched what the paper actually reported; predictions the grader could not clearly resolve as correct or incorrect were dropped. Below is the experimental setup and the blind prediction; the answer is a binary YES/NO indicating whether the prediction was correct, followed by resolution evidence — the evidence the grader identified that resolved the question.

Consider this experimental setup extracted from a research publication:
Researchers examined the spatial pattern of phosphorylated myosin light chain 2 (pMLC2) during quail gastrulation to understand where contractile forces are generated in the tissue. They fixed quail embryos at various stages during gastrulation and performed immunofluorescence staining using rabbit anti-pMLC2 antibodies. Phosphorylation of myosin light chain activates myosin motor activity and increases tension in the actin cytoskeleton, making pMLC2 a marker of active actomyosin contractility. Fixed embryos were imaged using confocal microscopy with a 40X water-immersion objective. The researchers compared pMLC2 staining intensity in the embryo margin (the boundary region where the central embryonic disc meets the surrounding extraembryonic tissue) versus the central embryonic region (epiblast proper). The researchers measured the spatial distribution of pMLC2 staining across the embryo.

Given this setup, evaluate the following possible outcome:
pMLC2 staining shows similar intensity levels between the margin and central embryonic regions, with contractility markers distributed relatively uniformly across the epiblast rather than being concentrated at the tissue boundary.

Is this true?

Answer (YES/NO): NO